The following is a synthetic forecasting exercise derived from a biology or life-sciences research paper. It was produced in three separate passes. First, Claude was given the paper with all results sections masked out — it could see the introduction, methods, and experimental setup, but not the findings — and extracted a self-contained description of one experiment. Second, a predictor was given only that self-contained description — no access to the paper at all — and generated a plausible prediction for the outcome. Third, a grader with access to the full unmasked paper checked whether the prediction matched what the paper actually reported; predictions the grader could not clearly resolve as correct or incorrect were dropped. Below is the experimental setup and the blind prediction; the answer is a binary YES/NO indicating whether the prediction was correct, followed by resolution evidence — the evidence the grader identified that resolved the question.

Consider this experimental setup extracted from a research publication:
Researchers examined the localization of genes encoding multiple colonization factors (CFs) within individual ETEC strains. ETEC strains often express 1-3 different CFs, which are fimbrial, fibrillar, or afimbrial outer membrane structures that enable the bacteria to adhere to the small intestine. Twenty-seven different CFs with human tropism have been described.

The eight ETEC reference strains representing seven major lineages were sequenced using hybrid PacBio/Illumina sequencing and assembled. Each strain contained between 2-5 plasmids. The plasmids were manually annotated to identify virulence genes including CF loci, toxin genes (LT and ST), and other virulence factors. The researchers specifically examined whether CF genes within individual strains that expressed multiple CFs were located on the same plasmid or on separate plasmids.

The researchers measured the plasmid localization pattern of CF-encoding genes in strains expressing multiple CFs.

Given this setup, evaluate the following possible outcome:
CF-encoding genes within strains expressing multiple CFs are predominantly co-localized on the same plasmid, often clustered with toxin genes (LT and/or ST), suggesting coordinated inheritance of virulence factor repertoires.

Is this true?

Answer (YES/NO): NO